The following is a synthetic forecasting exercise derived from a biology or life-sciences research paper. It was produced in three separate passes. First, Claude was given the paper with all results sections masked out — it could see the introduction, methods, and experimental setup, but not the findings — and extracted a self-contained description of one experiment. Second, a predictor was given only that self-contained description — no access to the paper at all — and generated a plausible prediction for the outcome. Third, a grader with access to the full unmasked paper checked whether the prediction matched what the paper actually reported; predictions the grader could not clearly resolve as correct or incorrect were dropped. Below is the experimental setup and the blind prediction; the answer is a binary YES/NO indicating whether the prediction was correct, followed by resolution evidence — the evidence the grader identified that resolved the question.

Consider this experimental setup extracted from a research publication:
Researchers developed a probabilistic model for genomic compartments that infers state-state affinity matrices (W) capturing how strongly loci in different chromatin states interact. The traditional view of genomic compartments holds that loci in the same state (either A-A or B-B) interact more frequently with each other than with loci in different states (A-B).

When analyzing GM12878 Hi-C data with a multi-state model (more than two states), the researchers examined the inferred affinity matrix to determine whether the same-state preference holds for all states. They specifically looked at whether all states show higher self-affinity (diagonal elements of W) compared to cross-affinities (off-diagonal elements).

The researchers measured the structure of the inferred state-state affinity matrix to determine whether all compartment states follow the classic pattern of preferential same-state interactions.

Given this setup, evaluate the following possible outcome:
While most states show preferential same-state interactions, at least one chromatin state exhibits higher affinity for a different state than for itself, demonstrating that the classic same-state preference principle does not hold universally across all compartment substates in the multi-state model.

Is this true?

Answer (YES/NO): NO